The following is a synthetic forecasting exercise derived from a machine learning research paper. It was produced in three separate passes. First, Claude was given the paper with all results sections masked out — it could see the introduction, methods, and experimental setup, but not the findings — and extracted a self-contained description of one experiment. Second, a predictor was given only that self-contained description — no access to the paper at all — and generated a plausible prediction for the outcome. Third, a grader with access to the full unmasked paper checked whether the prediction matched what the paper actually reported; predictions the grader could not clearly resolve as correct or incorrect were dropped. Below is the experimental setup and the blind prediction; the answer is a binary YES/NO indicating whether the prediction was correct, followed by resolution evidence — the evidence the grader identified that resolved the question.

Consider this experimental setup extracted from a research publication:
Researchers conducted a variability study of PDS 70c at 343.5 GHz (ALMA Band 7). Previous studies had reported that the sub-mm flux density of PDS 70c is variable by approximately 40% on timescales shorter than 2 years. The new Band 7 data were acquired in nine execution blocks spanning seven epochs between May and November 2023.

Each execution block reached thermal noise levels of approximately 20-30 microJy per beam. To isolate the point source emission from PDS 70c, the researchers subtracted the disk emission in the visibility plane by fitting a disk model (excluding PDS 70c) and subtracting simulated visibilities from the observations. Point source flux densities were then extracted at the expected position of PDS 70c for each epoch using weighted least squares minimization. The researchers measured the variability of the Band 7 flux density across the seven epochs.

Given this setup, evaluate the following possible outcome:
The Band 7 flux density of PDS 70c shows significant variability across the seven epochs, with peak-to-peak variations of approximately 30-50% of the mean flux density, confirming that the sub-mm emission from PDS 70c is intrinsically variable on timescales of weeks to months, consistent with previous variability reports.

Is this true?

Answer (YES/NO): NO